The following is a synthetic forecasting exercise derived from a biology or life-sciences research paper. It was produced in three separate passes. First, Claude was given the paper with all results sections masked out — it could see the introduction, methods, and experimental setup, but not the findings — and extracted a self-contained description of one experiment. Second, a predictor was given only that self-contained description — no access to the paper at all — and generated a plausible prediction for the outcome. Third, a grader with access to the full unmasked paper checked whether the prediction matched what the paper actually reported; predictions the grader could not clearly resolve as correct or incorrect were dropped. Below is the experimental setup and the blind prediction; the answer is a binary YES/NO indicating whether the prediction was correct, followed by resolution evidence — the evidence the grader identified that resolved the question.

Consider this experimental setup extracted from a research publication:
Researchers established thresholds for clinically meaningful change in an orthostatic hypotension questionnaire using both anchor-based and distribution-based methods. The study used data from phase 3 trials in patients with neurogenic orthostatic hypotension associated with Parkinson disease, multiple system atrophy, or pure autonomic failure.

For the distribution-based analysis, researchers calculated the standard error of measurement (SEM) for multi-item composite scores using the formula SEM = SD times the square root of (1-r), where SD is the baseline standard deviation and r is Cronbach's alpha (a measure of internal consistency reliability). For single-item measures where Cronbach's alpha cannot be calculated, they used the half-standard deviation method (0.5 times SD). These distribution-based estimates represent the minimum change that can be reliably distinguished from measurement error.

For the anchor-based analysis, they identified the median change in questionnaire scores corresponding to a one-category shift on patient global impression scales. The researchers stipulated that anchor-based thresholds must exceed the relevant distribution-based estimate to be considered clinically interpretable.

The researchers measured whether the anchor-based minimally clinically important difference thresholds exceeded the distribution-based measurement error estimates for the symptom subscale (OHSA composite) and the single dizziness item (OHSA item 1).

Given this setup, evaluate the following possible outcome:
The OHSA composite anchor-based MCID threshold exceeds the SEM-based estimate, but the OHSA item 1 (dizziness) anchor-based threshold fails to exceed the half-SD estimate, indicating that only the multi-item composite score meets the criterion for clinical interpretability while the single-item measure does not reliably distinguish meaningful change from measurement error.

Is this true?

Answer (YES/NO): NO